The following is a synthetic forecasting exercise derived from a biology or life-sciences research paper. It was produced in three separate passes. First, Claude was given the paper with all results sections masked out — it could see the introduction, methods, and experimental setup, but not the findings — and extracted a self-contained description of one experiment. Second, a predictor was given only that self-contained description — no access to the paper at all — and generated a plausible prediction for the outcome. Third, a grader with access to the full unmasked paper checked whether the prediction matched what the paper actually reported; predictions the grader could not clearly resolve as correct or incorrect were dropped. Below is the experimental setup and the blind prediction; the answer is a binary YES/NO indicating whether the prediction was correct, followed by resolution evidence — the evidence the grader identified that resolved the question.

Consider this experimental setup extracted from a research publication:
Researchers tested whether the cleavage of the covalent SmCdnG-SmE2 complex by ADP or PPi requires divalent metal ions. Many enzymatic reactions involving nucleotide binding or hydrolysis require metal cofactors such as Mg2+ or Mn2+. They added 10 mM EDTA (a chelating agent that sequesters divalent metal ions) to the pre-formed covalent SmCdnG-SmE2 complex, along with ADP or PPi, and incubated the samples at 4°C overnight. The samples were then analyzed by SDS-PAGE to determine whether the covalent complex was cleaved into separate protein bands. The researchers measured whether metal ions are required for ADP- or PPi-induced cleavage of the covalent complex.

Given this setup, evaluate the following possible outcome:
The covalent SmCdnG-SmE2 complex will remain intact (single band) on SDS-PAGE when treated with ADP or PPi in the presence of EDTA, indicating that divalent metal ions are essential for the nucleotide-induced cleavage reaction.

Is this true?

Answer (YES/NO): NO